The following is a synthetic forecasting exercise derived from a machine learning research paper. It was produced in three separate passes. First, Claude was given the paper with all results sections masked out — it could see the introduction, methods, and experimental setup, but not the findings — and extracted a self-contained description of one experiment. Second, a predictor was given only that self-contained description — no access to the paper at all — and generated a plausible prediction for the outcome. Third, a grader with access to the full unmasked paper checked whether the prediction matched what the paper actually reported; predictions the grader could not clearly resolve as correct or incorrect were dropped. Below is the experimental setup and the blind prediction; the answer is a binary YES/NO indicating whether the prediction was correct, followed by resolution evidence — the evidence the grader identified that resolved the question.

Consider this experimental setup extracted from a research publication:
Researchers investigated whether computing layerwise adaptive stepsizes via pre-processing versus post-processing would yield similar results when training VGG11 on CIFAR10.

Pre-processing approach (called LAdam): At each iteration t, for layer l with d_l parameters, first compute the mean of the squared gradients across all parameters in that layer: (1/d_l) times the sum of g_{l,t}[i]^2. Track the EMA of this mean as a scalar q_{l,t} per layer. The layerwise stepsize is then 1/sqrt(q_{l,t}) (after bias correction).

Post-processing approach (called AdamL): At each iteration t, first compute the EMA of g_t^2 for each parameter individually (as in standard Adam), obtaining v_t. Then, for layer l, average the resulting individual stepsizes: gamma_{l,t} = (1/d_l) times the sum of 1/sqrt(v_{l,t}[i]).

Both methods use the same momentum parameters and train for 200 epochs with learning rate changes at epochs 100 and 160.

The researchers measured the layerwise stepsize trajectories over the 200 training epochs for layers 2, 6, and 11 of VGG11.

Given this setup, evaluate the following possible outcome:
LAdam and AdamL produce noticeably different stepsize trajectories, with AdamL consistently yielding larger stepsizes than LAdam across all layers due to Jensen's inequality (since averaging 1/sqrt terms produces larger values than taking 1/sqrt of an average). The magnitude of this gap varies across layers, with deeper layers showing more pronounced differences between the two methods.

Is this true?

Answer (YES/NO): NO